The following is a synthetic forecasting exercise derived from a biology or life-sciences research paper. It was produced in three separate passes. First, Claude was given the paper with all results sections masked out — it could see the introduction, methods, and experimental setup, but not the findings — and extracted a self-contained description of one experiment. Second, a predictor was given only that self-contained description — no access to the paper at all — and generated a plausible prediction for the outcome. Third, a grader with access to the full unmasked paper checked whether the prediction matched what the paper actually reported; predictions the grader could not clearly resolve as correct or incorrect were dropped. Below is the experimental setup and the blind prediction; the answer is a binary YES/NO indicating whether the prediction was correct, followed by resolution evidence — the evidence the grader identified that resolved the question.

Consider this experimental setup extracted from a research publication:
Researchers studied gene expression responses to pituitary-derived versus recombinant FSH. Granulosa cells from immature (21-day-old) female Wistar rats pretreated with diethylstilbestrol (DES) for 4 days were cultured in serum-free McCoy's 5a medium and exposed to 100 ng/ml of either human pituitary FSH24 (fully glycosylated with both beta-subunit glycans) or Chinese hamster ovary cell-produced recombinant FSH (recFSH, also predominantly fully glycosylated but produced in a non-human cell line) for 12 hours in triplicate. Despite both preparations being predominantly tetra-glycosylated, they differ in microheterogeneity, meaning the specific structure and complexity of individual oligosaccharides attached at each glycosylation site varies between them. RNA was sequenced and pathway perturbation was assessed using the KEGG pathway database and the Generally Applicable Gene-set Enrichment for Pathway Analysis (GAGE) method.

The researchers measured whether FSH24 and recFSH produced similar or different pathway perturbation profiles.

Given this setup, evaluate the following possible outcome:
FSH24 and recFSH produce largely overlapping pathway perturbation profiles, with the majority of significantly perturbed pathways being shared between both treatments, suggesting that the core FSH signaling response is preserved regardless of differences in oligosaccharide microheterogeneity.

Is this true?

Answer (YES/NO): NO